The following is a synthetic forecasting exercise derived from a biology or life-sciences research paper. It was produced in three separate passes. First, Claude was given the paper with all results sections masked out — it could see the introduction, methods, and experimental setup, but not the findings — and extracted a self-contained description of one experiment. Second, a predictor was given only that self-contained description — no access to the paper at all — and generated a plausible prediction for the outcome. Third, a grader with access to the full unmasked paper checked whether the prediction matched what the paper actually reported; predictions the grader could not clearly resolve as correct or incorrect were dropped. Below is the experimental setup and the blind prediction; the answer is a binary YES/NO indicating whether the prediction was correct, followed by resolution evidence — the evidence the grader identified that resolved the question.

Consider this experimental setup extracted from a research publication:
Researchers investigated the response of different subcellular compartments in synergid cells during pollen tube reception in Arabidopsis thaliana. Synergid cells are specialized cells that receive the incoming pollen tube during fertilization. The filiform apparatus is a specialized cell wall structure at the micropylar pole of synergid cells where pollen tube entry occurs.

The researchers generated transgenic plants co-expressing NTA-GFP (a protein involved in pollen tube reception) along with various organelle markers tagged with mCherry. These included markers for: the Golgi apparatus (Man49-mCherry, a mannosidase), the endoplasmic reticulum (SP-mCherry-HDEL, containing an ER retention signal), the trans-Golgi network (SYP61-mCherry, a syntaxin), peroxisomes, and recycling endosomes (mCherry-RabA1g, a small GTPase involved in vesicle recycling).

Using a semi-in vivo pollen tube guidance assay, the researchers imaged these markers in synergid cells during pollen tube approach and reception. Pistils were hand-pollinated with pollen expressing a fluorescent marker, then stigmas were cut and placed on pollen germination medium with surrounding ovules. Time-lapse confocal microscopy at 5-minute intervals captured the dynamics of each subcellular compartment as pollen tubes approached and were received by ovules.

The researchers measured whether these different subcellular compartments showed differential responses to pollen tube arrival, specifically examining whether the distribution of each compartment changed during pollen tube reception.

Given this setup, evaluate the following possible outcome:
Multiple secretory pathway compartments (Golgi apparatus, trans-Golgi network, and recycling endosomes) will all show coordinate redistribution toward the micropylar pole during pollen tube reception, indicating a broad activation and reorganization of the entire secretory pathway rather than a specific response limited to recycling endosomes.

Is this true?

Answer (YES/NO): NO